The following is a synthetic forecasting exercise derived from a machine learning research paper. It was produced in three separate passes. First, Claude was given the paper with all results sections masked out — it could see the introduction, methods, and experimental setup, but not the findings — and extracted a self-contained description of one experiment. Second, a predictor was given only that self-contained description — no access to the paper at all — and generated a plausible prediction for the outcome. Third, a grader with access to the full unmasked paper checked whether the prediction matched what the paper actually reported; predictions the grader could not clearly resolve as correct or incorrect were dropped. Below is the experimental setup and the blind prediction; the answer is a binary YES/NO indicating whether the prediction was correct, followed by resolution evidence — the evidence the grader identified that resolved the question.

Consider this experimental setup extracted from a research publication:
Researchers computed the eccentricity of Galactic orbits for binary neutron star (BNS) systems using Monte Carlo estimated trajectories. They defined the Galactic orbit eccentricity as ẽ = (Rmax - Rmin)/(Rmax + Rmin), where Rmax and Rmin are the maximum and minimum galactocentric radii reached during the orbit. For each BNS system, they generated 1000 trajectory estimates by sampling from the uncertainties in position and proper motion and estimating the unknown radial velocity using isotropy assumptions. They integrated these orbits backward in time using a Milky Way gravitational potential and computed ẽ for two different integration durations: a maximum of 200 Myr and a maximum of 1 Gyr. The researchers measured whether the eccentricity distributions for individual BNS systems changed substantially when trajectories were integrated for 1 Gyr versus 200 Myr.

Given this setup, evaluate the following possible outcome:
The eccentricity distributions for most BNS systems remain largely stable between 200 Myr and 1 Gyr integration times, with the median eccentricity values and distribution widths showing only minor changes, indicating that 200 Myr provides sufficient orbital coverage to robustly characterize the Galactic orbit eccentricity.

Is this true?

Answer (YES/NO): YES